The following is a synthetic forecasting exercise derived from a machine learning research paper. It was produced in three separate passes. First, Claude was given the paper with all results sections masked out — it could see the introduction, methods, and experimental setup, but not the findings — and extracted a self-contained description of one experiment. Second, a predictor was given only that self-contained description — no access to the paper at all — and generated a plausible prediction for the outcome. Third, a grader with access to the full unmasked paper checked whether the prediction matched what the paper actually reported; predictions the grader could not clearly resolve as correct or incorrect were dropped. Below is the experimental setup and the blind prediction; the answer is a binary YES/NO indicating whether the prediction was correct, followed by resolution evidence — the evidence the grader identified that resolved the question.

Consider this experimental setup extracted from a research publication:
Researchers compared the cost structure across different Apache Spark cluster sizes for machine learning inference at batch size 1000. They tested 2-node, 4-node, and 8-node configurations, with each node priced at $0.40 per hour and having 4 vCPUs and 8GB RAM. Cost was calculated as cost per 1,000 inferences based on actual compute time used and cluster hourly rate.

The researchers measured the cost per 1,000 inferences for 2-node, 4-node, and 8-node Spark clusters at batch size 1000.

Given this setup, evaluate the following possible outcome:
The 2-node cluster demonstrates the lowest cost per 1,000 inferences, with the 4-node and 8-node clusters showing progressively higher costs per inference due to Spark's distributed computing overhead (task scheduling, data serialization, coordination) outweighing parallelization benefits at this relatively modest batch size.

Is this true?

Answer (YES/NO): YES